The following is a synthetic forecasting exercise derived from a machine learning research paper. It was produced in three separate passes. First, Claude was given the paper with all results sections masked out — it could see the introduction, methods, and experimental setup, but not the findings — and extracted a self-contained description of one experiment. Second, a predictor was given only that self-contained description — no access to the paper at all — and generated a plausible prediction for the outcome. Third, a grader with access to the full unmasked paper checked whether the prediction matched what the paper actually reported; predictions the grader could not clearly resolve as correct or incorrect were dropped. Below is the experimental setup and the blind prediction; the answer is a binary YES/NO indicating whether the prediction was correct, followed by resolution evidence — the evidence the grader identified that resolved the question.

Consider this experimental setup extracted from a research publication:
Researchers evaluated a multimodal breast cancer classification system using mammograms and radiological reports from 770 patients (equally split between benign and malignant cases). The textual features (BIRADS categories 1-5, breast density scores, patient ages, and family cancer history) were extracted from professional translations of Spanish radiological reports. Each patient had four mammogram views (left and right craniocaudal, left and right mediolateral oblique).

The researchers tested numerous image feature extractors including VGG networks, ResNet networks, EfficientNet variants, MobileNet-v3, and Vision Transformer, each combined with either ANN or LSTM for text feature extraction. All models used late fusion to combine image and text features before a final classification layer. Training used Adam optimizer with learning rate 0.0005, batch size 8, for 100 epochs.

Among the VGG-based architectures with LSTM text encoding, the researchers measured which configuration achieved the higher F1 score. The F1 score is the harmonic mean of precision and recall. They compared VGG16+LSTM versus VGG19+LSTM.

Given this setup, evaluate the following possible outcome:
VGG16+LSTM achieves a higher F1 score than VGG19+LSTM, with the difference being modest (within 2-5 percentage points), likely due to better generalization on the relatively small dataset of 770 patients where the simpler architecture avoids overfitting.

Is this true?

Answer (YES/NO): NO